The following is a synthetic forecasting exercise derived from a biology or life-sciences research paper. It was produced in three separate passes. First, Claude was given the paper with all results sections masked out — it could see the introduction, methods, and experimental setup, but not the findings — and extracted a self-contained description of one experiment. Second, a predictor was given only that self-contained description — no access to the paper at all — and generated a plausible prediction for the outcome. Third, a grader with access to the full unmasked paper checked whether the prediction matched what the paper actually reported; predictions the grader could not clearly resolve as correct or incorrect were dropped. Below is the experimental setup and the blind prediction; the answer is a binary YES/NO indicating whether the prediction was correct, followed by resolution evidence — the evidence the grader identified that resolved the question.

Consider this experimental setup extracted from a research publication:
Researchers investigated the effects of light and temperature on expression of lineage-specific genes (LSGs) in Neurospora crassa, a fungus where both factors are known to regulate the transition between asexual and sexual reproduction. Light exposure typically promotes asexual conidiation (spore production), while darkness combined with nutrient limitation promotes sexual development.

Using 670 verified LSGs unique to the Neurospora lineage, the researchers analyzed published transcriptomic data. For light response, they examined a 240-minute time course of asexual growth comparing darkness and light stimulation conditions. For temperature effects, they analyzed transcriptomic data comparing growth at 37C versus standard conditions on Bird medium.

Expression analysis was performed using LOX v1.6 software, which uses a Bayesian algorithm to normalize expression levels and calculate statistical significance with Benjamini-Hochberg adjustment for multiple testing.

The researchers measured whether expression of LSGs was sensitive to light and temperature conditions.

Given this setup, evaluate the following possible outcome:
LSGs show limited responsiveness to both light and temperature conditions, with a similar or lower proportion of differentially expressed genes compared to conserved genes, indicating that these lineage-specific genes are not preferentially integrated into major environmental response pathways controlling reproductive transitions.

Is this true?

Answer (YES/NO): NO